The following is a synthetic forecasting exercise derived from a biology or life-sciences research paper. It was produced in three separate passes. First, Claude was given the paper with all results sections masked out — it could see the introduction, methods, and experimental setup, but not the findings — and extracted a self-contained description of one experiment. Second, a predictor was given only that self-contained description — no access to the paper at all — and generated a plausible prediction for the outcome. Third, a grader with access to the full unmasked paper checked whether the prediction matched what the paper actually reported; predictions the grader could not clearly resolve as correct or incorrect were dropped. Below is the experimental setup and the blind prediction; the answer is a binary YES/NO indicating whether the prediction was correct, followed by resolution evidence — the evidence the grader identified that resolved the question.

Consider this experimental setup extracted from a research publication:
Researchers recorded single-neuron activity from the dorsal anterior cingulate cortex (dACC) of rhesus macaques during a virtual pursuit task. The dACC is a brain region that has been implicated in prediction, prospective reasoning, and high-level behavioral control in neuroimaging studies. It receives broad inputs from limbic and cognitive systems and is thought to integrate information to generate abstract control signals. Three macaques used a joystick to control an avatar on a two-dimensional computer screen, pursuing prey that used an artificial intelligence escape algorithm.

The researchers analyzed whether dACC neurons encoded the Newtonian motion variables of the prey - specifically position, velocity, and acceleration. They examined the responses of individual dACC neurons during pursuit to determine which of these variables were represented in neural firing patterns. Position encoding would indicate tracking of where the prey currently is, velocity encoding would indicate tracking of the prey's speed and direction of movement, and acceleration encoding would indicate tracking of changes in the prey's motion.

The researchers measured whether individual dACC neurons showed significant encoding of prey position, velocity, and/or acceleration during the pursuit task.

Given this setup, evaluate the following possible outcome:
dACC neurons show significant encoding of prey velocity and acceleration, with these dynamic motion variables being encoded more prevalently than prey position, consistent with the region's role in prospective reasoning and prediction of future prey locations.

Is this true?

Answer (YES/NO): NO